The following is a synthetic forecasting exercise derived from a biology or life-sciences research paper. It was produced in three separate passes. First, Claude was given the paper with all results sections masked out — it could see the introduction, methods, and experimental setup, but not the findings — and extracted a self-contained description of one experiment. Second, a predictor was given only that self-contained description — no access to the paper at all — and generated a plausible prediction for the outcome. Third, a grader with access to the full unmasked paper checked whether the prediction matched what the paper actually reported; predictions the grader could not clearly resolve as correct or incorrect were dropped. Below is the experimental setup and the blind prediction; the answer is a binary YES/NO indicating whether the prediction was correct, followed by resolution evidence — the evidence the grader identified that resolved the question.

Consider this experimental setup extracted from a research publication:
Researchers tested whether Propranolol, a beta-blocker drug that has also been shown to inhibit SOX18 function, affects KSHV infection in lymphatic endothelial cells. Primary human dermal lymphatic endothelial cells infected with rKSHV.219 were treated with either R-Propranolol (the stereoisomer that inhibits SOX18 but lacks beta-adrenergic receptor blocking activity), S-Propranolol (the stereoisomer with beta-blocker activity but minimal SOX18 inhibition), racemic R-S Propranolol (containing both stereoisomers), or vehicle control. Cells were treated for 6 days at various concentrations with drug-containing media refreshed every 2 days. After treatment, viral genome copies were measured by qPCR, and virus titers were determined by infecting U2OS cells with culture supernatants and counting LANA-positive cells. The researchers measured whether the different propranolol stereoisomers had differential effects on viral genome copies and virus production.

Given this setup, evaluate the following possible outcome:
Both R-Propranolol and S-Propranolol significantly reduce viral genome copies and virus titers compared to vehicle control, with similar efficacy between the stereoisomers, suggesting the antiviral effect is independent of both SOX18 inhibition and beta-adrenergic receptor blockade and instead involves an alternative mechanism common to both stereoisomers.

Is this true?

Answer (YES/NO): NO